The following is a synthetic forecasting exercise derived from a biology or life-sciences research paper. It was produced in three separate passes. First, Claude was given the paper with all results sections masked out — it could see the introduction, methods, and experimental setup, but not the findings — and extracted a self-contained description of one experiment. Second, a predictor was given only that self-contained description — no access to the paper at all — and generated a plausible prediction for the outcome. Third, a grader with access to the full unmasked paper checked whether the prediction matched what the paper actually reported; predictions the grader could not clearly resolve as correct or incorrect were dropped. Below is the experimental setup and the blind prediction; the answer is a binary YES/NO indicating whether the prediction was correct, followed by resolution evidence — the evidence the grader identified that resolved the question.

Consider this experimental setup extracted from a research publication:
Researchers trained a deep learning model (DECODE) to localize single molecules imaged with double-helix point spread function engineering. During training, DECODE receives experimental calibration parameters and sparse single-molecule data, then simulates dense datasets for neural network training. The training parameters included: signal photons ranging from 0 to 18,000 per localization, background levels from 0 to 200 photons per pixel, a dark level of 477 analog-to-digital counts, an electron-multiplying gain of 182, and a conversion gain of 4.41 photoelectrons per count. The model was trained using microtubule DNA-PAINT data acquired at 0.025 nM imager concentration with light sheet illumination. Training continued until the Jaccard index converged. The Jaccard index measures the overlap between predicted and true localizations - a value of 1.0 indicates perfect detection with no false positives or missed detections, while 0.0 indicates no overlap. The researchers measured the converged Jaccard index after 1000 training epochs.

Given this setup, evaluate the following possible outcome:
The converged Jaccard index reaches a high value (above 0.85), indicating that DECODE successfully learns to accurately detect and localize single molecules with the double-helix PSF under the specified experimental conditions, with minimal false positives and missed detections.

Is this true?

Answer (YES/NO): NO